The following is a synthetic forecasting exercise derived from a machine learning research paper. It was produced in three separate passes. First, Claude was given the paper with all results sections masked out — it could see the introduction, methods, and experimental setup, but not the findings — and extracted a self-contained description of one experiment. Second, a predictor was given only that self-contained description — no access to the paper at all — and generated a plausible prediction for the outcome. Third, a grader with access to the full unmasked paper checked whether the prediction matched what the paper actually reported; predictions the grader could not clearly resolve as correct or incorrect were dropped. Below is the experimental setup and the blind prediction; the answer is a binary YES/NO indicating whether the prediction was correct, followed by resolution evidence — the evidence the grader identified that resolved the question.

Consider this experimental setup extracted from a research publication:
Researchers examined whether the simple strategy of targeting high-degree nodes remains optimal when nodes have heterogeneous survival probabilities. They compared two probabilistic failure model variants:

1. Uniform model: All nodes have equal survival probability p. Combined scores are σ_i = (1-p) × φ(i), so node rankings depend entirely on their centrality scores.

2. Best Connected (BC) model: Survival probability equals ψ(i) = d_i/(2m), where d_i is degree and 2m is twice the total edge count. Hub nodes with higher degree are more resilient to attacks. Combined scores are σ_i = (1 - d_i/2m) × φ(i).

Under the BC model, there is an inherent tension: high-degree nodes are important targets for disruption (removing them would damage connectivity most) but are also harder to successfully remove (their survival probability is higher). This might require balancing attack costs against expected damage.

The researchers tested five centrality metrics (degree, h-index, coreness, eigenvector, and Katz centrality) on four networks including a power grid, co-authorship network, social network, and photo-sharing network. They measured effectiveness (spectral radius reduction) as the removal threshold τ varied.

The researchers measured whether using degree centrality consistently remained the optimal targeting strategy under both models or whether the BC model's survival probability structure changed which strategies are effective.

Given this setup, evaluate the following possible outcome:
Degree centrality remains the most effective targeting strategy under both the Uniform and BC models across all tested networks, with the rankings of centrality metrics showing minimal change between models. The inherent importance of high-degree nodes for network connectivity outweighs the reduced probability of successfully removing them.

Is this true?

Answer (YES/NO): NO